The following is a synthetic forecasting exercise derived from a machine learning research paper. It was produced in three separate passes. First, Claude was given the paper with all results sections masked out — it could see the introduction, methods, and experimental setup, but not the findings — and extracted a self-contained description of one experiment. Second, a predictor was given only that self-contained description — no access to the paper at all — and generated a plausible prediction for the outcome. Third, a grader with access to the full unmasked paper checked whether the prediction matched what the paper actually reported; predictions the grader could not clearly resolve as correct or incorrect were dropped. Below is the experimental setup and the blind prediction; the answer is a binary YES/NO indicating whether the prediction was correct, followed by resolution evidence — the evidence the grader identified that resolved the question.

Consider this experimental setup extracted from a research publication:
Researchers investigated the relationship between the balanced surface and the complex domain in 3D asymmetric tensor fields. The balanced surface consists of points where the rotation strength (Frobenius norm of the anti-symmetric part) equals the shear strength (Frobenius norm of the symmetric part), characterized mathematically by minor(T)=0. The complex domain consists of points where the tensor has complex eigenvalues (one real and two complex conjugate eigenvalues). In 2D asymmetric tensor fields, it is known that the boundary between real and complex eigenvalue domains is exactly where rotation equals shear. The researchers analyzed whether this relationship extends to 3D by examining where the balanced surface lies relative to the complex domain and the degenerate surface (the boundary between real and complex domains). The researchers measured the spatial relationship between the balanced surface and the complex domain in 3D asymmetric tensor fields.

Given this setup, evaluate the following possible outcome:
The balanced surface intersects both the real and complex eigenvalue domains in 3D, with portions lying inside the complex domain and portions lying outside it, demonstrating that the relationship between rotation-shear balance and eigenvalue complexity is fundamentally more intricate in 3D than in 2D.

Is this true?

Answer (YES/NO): NO